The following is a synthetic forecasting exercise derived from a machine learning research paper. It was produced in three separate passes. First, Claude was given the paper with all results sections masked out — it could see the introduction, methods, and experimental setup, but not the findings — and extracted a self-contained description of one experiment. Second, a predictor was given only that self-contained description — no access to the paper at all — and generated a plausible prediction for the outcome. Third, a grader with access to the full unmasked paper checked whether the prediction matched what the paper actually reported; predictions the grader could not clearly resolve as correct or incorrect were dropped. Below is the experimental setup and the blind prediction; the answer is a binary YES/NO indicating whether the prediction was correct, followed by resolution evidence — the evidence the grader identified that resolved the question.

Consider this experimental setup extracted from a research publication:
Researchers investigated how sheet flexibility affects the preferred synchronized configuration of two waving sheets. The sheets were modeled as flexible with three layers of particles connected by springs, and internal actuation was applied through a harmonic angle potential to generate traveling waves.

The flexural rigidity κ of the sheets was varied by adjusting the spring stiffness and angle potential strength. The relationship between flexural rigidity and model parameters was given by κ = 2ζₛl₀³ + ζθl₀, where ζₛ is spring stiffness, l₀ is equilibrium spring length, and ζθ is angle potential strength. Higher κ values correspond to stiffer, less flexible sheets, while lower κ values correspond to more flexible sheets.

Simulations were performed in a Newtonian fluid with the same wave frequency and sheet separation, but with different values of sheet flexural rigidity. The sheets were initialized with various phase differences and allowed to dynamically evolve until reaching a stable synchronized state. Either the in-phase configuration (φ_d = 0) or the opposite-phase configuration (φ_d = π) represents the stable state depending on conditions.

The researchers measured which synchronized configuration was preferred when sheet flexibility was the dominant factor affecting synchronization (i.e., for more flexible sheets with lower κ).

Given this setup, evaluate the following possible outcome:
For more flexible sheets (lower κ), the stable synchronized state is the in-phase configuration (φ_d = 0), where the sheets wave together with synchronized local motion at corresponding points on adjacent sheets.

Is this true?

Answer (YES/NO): YES